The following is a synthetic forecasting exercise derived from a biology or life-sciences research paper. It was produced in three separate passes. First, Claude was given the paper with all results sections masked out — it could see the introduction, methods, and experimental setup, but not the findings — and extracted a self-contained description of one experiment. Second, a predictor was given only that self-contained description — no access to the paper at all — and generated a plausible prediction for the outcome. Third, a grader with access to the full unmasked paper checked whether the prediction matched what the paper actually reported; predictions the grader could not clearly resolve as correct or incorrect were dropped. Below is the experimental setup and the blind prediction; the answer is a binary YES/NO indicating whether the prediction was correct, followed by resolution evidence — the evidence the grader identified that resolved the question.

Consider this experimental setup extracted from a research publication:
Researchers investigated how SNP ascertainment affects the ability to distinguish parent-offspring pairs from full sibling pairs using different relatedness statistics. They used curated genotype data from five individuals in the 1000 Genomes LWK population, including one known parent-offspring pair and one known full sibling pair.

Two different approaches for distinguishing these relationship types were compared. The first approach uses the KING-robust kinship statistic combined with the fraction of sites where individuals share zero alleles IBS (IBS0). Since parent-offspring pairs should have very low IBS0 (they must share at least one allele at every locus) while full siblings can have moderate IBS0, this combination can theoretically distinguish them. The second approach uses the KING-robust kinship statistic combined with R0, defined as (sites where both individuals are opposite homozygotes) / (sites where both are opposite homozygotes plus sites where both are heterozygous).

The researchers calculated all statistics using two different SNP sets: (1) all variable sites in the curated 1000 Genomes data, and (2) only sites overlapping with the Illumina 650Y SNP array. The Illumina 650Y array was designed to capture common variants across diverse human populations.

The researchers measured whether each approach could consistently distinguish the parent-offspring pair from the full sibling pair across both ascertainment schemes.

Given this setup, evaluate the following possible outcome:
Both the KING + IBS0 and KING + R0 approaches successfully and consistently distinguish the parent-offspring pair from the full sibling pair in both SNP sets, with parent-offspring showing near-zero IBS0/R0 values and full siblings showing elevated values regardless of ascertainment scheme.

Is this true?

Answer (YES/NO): NO